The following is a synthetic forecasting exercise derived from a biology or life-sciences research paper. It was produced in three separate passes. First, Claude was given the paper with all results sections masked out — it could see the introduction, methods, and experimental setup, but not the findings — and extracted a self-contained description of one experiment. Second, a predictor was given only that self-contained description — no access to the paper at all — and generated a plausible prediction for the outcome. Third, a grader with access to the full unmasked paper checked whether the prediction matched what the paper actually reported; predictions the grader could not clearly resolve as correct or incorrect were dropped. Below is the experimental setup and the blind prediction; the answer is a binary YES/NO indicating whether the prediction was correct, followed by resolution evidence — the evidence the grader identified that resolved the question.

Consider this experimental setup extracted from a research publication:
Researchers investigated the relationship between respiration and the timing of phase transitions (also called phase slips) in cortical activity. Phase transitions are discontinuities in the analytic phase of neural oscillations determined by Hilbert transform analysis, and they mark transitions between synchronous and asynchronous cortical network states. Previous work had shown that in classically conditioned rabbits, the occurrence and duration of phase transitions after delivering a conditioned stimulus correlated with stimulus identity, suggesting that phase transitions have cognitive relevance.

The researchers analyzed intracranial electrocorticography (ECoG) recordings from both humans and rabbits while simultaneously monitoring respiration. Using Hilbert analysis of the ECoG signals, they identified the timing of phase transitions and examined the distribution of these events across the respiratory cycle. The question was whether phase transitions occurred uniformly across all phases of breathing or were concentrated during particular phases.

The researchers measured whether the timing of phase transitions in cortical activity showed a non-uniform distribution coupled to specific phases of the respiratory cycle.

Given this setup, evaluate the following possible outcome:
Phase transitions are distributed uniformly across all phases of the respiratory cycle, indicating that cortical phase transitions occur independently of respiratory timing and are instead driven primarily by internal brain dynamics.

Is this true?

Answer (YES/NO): NO